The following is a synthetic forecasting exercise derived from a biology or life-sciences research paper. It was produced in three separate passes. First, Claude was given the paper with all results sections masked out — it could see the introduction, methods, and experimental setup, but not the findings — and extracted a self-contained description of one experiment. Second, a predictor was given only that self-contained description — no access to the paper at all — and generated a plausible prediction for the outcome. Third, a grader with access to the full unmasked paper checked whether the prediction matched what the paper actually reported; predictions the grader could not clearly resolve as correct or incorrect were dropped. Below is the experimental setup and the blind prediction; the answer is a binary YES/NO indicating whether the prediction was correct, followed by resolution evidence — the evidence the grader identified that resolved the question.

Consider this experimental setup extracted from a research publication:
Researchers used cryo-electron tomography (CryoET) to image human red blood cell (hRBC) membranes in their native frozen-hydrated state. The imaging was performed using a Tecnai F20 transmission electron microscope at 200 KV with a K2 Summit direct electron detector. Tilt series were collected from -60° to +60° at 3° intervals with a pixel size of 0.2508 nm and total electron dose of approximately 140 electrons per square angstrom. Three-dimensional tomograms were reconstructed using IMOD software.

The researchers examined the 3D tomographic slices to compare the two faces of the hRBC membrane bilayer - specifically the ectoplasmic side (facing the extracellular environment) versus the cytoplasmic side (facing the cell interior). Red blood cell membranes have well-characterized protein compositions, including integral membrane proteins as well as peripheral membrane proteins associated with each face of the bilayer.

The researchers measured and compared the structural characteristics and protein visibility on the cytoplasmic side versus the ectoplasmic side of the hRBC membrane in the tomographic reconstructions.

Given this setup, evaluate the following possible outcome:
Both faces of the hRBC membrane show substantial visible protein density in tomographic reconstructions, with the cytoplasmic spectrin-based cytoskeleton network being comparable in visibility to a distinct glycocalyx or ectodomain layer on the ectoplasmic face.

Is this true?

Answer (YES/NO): NO